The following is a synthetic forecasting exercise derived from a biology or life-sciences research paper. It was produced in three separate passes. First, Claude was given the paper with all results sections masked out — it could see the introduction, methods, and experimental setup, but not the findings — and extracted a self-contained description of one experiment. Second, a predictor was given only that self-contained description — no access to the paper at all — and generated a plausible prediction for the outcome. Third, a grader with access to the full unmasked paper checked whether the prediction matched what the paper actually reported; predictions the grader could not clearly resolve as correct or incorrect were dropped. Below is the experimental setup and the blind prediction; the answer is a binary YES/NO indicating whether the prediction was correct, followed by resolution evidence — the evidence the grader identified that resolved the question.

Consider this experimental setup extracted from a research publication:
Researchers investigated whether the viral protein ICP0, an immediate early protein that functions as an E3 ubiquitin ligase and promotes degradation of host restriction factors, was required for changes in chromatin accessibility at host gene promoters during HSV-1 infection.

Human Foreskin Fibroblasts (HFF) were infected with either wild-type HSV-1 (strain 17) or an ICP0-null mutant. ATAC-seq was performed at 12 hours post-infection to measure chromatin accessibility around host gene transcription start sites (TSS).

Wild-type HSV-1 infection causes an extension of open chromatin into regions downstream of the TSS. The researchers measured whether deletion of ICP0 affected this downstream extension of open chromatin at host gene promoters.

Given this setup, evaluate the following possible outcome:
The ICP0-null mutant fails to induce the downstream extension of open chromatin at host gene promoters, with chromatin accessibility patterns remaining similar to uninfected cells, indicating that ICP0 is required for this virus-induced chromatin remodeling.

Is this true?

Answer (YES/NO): NO